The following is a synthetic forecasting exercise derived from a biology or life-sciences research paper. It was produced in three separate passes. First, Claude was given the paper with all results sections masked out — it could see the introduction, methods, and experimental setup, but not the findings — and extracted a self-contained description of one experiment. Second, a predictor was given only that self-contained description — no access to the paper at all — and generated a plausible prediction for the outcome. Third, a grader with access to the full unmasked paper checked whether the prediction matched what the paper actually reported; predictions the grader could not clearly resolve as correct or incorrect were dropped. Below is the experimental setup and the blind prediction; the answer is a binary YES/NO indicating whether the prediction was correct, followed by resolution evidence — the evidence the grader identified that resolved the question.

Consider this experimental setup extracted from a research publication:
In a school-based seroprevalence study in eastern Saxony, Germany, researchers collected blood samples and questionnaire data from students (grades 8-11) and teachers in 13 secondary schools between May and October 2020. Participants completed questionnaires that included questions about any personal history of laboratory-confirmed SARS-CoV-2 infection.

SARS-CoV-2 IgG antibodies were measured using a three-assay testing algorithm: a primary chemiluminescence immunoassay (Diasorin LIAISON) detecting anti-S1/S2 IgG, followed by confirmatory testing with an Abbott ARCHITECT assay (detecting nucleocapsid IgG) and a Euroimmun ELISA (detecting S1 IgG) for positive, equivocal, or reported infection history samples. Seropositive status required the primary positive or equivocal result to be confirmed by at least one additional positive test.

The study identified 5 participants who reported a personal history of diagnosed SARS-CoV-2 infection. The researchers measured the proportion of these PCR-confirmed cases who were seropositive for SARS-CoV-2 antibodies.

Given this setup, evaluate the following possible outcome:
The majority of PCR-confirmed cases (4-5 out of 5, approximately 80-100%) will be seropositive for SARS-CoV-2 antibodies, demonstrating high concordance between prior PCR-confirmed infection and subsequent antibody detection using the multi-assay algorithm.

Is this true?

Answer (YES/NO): YES